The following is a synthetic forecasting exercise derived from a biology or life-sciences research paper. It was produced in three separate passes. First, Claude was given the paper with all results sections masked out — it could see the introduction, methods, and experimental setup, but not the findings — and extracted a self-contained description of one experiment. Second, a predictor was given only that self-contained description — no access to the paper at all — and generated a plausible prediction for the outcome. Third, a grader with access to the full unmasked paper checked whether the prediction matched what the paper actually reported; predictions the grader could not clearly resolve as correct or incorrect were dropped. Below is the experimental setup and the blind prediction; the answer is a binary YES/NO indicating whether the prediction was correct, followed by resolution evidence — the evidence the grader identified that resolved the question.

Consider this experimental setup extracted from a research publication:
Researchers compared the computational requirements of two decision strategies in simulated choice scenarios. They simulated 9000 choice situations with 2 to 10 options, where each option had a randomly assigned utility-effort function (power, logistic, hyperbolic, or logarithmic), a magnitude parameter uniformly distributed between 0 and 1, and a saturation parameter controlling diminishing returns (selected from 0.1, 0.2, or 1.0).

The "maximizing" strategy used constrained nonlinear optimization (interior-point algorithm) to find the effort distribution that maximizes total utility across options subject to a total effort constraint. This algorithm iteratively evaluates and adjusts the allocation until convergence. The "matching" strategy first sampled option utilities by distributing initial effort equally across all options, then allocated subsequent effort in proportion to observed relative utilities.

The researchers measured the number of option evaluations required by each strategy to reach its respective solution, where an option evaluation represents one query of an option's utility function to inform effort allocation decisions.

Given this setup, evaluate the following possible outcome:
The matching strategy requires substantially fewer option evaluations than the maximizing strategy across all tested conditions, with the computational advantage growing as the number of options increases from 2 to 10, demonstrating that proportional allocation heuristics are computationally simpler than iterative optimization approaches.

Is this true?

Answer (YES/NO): NO